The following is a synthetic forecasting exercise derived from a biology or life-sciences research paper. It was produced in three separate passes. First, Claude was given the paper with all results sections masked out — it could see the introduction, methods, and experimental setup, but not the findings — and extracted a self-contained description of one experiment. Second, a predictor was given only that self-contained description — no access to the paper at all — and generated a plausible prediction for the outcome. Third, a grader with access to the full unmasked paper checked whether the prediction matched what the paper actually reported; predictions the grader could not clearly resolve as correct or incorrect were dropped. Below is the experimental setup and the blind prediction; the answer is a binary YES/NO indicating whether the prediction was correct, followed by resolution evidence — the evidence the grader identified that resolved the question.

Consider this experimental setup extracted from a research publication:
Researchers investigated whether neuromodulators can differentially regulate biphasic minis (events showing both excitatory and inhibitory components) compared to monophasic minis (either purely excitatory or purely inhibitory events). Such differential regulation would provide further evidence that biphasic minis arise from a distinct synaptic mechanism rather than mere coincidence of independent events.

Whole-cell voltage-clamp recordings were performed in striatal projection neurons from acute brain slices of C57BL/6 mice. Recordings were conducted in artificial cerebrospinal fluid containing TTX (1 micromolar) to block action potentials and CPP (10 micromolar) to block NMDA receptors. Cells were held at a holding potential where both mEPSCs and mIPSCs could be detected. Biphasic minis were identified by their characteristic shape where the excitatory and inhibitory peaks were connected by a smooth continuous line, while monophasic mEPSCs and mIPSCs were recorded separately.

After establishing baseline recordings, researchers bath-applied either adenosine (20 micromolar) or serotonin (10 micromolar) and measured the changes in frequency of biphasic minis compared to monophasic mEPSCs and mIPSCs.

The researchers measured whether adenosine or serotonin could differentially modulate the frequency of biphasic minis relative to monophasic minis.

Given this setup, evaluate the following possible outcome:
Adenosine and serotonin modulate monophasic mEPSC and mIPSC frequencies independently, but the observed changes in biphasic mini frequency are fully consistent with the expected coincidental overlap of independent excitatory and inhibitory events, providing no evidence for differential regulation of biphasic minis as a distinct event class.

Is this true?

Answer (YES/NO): NO